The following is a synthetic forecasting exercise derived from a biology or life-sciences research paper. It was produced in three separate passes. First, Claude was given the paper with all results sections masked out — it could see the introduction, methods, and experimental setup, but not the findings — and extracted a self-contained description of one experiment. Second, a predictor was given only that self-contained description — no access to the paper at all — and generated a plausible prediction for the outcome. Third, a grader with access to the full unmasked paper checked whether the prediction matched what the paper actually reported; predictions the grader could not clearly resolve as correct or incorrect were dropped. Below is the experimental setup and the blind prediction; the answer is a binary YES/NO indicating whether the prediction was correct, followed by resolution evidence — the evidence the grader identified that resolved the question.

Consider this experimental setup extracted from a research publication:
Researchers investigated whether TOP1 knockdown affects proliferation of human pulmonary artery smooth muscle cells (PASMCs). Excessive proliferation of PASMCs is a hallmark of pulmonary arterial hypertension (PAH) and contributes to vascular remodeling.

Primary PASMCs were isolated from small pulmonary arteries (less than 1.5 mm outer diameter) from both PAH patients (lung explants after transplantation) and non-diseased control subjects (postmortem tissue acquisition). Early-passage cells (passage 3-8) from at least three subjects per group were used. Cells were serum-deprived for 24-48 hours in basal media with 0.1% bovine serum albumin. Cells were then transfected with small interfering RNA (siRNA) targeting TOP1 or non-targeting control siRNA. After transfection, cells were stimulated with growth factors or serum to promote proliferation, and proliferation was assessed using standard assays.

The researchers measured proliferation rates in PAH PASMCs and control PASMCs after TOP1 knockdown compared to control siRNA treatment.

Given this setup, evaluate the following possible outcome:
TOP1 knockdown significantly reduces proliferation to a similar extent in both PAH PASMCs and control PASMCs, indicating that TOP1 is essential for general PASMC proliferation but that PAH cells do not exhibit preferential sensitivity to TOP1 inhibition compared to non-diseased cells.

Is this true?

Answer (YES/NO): NO